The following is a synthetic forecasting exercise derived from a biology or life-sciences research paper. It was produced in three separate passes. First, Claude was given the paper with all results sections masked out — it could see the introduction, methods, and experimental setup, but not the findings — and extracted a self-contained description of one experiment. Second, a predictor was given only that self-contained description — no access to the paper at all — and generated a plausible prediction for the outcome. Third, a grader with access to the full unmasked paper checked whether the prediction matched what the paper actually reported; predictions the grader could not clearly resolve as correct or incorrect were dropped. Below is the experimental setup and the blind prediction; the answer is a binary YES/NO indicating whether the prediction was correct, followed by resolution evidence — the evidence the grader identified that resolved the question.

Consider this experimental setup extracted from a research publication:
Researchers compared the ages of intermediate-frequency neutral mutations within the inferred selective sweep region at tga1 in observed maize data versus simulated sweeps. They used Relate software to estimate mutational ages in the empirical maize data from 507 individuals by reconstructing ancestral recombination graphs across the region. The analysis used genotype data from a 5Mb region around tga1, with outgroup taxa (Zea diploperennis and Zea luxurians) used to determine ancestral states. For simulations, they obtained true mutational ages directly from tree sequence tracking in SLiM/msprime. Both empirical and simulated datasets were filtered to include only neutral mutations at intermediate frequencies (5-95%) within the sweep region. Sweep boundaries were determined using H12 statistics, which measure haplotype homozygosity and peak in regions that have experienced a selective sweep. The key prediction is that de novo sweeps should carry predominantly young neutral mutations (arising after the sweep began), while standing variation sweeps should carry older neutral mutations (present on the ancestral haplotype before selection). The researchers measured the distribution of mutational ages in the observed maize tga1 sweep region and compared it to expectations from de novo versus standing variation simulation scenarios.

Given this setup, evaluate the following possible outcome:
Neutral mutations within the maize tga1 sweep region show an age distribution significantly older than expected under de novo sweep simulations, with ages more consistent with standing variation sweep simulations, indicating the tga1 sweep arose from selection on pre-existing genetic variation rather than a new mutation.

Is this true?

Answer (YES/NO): YES